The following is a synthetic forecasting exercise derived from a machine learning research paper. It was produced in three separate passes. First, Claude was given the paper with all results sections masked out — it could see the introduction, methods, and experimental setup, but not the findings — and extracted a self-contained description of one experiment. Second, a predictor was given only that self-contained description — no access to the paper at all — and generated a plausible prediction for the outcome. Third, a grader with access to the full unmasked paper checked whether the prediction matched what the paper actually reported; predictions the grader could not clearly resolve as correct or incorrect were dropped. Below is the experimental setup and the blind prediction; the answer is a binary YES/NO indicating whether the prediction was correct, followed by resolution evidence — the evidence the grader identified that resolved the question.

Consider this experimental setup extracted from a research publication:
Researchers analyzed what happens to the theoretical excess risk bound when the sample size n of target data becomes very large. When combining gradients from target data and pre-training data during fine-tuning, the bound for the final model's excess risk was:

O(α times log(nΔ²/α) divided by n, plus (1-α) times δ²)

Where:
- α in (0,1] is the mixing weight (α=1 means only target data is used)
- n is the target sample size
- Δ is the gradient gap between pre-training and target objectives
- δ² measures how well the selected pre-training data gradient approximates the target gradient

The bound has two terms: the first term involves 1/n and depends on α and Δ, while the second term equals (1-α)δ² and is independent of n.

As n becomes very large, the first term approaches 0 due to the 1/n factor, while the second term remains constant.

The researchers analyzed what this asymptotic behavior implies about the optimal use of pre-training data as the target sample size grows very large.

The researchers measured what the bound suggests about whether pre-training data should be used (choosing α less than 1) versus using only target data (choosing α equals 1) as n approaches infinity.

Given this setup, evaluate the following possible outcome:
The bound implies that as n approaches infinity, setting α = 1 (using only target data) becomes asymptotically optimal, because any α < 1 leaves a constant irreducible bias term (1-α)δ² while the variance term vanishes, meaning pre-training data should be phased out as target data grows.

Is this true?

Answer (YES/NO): YES